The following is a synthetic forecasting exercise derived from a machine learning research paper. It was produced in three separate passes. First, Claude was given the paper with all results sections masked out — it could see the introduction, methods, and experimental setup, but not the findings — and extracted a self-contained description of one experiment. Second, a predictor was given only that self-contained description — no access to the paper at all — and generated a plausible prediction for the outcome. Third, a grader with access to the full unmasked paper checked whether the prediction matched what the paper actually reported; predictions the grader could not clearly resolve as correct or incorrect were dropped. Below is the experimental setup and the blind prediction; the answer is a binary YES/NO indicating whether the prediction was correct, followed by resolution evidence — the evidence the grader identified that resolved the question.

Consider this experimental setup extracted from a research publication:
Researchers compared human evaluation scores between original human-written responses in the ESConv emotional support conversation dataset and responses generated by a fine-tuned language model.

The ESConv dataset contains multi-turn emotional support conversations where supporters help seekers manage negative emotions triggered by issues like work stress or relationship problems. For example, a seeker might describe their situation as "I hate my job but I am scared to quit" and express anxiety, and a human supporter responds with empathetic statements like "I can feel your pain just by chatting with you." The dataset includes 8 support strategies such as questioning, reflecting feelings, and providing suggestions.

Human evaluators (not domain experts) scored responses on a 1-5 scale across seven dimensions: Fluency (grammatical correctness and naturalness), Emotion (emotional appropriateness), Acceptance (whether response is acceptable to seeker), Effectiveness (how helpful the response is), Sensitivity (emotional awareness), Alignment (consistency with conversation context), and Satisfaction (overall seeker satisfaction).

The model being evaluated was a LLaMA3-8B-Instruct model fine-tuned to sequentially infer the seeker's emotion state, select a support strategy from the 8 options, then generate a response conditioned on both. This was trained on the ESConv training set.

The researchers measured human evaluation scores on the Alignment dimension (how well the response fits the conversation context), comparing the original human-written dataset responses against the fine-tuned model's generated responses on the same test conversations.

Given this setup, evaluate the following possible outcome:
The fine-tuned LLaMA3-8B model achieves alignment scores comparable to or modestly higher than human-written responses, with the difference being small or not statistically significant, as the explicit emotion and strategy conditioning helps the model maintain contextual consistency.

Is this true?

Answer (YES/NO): NO